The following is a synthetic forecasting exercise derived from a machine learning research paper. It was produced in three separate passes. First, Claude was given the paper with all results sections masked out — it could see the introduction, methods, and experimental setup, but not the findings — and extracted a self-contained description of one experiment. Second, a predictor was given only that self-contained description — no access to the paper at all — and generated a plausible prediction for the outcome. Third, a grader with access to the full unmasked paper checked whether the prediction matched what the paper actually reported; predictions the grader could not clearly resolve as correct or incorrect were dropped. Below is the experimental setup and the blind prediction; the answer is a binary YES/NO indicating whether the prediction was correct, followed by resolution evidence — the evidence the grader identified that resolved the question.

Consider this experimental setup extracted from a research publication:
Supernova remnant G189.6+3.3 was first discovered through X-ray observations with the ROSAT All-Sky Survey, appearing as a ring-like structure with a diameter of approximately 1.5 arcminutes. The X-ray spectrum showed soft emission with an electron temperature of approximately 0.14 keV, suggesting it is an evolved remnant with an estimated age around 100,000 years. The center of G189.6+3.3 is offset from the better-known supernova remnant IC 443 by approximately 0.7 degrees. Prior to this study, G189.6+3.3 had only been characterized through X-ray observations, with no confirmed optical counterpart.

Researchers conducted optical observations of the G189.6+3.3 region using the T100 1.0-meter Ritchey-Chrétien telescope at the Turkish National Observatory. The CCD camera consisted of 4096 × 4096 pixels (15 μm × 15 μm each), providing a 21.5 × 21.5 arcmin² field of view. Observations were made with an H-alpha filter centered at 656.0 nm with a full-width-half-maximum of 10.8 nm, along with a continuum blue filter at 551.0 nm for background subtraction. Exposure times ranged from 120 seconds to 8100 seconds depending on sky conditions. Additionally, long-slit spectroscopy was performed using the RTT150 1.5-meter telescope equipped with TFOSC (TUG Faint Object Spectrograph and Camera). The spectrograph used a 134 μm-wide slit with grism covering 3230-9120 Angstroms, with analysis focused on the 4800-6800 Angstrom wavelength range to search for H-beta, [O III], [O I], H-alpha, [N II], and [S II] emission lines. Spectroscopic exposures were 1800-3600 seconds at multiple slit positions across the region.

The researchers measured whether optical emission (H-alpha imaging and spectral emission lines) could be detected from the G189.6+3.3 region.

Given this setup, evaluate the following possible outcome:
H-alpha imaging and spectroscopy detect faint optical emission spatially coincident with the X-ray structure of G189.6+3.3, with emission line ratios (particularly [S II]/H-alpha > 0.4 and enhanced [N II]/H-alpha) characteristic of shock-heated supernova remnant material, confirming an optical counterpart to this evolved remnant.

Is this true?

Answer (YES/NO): YES